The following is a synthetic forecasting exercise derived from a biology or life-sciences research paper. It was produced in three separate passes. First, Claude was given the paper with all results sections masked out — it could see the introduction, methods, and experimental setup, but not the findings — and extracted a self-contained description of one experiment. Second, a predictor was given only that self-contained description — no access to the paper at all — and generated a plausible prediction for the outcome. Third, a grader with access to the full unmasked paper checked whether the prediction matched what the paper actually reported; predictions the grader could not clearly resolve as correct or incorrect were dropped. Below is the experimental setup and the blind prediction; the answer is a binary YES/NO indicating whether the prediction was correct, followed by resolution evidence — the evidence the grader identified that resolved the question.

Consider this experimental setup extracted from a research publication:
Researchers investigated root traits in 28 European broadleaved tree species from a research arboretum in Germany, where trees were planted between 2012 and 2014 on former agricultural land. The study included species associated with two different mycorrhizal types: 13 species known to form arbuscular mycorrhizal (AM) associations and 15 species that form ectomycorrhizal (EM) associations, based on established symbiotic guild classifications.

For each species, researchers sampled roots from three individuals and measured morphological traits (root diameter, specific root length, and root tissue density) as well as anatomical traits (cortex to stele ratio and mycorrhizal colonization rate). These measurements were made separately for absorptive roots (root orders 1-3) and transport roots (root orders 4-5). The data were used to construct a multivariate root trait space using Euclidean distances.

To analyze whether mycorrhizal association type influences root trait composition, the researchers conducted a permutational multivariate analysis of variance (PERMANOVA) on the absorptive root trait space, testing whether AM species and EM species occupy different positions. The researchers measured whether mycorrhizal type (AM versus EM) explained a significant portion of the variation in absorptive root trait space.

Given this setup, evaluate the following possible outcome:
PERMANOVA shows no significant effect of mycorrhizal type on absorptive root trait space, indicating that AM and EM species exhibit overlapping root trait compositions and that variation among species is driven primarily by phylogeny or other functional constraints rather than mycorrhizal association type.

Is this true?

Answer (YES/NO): NO